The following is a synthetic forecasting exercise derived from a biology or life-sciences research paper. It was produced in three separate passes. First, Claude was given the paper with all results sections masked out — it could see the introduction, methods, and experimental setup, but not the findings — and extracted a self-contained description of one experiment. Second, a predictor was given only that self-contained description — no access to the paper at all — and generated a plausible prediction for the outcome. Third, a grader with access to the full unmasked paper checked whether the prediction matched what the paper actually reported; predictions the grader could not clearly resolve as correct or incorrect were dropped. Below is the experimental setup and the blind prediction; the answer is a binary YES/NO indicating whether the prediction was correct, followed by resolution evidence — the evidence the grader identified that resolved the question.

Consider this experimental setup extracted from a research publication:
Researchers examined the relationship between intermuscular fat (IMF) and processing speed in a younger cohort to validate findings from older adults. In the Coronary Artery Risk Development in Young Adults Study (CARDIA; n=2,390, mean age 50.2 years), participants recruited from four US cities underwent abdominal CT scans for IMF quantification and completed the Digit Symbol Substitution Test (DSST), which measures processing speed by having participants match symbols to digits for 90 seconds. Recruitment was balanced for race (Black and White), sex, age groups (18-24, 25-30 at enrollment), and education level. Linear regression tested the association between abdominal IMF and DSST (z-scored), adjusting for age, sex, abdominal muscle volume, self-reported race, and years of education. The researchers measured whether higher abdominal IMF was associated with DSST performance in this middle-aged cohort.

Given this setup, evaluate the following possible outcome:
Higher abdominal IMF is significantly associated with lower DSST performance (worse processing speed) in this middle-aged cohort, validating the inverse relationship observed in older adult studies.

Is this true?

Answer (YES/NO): YES